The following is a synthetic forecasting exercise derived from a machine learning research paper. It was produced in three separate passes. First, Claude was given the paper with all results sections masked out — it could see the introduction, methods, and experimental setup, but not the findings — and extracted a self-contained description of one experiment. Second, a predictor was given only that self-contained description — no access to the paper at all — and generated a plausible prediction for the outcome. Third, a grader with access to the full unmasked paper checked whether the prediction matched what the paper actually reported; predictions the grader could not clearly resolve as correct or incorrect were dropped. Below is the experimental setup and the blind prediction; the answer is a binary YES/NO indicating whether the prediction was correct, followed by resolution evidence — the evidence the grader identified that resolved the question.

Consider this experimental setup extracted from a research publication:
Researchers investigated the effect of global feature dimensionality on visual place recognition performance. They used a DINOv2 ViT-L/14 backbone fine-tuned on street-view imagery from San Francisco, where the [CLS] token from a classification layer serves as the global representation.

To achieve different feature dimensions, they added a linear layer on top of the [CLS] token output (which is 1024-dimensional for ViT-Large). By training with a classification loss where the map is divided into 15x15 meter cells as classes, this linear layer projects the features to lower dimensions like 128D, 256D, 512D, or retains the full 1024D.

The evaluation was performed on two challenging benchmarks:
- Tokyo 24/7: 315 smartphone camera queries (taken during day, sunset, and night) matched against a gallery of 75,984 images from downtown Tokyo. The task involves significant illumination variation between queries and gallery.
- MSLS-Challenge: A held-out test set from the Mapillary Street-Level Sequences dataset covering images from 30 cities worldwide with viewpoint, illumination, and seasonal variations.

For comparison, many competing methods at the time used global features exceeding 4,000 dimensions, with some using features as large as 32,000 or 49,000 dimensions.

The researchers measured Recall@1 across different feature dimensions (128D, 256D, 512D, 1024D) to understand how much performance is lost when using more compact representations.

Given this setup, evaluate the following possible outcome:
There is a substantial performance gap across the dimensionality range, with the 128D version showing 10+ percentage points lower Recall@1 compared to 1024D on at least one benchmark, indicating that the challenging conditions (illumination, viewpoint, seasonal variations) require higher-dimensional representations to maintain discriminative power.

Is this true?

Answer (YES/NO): NO